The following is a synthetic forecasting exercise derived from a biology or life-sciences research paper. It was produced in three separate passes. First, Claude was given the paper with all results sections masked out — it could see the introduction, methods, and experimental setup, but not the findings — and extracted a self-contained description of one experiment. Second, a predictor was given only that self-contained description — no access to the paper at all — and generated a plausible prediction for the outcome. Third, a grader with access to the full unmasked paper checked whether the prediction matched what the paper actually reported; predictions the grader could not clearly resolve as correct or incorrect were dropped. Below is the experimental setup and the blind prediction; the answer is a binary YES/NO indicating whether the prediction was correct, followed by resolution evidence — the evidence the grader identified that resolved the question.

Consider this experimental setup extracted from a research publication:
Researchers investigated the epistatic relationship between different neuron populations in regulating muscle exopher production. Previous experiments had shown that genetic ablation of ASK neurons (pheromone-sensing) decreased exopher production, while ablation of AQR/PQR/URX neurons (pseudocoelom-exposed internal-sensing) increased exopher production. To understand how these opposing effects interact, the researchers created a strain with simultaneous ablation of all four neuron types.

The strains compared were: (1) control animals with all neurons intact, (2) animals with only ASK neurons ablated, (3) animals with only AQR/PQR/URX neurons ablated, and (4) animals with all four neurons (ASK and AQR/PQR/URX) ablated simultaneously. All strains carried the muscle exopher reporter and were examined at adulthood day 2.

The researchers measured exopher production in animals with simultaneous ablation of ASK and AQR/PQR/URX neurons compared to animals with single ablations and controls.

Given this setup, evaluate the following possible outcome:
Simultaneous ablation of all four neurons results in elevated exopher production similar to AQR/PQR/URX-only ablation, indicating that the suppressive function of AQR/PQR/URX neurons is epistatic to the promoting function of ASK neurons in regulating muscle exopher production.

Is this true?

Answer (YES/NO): NO